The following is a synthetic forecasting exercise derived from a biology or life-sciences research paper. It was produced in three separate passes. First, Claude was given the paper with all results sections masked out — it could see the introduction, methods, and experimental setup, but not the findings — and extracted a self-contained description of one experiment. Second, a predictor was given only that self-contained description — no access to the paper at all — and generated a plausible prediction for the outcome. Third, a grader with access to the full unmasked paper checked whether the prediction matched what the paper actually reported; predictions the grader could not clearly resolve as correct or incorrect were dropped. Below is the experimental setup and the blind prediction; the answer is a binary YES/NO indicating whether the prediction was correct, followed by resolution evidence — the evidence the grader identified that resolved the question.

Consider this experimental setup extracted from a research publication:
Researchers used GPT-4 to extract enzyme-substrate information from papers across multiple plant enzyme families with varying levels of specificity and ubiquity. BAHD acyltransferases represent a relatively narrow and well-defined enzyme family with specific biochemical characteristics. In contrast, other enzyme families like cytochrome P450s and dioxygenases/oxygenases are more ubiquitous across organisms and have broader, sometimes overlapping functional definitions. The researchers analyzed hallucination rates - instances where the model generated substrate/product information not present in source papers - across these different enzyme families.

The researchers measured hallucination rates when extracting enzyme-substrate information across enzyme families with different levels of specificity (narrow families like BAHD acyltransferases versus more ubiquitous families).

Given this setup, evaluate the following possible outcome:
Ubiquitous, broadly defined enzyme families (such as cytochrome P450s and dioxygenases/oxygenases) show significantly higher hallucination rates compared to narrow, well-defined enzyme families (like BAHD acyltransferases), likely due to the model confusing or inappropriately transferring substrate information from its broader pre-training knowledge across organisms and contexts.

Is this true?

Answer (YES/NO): YES